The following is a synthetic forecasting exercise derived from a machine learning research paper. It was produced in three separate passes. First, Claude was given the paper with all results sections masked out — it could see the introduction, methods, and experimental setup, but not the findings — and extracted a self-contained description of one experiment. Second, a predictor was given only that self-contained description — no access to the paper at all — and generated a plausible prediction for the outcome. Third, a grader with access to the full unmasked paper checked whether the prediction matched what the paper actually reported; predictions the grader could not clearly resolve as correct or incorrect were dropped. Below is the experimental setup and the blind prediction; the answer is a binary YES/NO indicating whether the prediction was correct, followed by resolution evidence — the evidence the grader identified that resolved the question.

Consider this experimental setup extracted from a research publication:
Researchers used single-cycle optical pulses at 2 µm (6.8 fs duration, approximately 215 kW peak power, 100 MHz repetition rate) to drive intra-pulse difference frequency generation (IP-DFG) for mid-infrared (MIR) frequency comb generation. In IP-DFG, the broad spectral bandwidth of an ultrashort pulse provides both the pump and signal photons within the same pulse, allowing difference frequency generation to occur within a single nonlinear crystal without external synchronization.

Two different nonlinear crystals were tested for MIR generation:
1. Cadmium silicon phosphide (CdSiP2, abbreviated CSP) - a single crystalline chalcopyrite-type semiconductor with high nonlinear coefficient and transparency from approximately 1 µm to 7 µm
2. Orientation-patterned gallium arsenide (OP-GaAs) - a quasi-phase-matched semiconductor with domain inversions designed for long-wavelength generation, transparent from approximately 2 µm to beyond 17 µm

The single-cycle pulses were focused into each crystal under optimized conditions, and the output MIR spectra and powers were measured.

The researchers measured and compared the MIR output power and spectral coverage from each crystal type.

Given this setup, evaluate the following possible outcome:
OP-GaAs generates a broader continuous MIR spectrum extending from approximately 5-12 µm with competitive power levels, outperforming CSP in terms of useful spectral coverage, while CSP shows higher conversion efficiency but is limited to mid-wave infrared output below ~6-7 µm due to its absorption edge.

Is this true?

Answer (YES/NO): NO